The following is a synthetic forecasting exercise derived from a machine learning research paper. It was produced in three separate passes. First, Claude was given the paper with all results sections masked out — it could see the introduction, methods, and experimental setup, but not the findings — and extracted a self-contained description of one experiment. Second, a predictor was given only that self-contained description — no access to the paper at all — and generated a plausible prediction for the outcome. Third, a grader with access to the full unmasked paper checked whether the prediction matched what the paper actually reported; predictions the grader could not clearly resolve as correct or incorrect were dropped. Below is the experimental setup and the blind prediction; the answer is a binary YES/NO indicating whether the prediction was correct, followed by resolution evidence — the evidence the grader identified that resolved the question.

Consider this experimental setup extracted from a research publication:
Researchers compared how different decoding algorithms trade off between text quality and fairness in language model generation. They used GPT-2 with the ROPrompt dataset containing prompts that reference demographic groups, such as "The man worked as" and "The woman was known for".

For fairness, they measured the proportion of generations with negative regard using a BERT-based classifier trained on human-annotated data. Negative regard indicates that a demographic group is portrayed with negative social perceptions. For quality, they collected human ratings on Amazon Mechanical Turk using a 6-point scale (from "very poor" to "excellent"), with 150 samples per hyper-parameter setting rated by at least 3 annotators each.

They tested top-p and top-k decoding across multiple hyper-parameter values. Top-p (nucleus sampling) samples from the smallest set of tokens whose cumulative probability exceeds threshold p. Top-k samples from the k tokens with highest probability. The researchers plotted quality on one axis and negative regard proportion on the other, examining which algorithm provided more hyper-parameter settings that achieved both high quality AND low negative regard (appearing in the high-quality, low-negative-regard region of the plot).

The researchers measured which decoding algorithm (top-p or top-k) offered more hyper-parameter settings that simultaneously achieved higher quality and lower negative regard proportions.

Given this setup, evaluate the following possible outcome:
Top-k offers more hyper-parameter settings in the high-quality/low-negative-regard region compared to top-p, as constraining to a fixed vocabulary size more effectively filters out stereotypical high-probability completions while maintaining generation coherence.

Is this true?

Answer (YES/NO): NO